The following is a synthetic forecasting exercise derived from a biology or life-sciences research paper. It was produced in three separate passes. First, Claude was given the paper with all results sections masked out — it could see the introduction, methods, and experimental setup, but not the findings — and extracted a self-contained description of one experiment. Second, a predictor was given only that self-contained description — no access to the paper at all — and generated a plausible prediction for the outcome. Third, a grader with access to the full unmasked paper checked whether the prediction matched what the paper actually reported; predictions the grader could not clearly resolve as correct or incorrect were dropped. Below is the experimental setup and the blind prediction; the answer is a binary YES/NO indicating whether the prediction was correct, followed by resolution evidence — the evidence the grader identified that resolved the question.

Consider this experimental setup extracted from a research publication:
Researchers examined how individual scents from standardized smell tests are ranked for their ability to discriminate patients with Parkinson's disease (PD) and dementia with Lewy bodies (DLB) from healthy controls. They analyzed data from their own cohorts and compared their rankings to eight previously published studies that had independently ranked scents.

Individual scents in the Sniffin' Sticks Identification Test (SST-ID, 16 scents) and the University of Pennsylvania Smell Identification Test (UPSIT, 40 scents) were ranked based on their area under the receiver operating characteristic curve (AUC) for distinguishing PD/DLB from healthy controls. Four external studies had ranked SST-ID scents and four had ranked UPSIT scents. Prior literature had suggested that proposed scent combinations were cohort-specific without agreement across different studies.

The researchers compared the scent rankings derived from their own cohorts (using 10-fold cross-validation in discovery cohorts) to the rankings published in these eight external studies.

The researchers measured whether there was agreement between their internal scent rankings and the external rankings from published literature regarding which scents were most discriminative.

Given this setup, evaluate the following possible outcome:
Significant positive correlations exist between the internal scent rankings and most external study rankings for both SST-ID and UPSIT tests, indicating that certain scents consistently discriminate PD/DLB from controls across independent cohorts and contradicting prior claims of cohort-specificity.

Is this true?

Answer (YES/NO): NO